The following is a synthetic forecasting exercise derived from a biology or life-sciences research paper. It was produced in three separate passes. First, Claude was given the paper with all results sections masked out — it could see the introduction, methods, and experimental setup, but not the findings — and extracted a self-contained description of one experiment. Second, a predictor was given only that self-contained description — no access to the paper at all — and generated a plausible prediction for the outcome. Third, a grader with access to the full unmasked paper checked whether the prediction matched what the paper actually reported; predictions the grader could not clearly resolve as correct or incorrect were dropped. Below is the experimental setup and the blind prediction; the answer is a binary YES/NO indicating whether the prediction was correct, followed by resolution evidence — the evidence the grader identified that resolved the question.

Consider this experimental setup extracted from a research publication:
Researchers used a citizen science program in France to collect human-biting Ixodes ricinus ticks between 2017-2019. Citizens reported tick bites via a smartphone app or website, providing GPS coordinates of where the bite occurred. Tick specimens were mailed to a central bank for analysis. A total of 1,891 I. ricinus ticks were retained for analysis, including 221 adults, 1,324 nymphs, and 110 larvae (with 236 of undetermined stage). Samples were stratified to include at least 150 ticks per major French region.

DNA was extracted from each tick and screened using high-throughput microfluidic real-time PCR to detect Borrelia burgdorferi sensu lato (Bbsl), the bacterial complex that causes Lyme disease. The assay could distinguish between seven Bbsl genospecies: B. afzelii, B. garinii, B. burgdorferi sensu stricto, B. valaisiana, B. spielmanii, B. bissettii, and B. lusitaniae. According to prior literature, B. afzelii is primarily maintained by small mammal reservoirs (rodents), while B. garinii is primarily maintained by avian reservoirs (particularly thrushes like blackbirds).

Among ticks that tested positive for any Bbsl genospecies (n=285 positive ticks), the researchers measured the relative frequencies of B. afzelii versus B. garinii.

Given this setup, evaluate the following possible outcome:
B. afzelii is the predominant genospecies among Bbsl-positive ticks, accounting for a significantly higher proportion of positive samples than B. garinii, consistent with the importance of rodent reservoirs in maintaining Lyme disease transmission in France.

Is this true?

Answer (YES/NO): YES